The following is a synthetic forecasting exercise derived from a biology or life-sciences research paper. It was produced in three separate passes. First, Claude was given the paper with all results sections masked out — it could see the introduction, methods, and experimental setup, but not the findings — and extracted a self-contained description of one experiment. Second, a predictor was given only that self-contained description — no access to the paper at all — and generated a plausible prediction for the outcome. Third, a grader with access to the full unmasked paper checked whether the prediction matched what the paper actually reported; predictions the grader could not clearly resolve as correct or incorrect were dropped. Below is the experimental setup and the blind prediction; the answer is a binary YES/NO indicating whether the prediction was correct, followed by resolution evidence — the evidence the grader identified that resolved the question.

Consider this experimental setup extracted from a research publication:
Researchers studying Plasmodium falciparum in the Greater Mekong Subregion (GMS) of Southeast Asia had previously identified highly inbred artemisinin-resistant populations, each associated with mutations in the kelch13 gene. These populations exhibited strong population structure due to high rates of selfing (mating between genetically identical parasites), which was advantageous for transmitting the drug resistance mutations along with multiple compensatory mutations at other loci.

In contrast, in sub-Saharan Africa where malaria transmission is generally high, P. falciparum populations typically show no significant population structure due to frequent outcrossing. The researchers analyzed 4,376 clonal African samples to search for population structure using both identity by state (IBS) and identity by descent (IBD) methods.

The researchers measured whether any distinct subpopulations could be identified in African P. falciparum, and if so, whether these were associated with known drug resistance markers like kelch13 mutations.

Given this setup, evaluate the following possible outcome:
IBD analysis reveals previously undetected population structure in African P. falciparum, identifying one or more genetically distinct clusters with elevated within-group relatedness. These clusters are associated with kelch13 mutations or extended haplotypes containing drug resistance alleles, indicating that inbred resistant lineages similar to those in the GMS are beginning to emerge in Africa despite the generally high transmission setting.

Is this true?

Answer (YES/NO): NO